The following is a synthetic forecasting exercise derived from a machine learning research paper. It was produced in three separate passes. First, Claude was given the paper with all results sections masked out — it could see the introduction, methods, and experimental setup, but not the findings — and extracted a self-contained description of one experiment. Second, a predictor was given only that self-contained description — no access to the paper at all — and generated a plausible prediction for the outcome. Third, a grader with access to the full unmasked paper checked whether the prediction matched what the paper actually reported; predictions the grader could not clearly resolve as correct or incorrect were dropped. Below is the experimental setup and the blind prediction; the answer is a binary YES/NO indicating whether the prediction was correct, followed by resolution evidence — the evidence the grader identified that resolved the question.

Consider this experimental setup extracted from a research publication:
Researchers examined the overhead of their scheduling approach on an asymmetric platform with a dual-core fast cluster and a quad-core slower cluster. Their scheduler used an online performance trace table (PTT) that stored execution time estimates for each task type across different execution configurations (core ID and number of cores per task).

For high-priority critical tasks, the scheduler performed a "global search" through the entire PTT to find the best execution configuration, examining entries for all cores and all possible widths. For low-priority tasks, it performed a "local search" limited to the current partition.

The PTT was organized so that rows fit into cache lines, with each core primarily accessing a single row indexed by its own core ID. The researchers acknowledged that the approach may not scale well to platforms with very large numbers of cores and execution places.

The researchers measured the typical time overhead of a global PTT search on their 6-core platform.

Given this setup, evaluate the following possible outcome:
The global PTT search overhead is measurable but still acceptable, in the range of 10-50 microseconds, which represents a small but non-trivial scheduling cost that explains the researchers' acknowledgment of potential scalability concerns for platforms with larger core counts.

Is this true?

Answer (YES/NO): NO